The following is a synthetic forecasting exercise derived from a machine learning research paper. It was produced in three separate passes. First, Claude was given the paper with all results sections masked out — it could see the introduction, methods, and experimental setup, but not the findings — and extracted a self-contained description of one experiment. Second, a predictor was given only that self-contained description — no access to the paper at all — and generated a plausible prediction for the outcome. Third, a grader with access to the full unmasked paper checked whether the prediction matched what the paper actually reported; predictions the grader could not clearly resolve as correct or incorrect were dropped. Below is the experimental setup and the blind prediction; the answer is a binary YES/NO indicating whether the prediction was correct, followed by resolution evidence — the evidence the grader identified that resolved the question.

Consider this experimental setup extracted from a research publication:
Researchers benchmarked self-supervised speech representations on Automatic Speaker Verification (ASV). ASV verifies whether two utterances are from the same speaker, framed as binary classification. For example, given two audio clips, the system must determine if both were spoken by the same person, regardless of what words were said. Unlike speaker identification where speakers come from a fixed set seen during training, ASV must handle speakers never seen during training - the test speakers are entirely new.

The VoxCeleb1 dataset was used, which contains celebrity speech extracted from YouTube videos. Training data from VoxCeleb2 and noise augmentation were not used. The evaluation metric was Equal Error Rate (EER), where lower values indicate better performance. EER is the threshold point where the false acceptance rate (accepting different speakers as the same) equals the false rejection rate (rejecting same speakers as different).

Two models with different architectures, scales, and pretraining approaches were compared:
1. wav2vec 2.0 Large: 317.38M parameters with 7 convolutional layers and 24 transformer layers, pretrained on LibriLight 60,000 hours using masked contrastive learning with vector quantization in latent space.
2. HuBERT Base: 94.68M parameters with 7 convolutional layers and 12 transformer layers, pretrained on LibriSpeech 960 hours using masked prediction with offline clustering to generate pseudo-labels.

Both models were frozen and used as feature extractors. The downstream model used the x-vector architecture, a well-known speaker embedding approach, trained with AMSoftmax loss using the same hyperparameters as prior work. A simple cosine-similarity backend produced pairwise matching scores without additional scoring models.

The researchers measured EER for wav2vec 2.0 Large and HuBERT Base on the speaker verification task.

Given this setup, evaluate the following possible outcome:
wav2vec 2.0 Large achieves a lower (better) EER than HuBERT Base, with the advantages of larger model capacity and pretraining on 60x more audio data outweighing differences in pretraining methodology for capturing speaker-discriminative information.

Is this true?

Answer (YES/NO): NO